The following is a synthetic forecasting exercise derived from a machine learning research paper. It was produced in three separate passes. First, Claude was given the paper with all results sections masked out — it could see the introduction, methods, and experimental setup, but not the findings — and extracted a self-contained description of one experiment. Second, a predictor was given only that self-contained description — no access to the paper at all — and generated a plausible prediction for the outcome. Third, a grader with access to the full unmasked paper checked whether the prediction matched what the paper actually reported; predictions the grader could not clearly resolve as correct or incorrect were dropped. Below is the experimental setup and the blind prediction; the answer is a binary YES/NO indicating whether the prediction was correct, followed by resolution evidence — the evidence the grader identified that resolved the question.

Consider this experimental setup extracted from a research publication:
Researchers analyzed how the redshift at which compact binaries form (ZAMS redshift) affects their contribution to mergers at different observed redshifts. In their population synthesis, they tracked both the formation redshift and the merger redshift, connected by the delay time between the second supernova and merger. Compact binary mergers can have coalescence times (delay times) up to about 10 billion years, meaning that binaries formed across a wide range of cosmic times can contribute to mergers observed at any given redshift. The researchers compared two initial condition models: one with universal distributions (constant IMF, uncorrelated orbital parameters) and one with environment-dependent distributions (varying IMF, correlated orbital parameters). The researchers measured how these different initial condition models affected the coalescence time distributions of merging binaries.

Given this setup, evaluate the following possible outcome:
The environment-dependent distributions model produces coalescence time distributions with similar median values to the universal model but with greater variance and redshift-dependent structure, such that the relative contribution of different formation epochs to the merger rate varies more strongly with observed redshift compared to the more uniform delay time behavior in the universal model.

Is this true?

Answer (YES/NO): NO